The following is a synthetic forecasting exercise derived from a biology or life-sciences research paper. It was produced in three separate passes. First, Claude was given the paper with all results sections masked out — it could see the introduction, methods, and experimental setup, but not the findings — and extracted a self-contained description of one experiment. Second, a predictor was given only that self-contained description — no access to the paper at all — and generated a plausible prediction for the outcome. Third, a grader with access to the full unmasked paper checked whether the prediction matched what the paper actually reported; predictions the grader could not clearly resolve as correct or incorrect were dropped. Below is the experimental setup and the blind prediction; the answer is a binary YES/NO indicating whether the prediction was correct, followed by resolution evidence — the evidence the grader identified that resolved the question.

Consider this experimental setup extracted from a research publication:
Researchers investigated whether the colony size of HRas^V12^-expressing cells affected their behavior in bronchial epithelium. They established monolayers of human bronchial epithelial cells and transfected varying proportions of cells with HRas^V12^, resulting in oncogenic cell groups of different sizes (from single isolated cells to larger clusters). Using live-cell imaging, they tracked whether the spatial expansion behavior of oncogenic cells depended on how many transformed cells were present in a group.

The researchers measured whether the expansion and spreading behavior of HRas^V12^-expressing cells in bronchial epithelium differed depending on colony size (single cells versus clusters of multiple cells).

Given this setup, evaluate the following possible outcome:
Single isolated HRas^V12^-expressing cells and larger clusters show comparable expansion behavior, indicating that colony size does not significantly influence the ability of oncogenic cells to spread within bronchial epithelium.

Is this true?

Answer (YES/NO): YES